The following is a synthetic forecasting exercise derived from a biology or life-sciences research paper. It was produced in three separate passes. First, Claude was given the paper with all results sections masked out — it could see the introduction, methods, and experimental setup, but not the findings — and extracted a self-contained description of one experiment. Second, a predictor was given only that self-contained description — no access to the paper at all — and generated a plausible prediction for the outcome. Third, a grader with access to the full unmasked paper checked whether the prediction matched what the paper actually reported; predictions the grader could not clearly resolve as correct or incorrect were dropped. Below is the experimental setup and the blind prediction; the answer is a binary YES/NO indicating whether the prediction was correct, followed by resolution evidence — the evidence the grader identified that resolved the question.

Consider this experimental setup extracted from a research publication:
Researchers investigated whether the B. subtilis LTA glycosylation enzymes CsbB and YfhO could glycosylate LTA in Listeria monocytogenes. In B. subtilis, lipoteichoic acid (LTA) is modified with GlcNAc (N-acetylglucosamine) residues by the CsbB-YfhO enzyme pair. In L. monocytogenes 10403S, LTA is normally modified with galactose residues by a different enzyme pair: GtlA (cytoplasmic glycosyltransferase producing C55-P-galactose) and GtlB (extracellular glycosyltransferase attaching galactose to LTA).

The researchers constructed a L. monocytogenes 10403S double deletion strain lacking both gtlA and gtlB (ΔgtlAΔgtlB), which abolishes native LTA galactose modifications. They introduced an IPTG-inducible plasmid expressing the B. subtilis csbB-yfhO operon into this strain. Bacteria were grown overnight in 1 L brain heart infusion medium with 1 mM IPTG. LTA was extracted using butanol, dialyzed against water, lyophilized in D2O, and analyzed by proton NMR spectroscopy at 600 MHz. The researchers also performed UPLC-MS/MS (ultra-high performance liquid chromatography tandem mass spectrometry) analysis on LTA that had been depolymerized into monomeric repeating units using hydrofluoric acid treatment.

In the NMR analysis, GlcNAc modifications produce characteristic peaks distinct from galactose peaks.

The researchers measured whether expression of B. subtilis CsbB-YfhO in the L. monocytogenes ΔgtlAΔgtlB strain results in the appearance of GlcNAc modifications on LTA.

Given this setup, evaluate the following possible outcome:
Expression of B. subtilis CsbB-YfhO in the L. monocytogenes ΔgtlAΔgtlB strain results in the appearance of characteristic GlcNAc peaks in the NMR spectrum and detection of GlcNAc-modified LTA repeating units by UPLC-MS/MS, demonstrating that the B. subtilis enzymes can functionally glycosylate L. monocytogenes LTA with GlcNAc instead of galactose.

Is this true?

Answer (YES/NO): YES